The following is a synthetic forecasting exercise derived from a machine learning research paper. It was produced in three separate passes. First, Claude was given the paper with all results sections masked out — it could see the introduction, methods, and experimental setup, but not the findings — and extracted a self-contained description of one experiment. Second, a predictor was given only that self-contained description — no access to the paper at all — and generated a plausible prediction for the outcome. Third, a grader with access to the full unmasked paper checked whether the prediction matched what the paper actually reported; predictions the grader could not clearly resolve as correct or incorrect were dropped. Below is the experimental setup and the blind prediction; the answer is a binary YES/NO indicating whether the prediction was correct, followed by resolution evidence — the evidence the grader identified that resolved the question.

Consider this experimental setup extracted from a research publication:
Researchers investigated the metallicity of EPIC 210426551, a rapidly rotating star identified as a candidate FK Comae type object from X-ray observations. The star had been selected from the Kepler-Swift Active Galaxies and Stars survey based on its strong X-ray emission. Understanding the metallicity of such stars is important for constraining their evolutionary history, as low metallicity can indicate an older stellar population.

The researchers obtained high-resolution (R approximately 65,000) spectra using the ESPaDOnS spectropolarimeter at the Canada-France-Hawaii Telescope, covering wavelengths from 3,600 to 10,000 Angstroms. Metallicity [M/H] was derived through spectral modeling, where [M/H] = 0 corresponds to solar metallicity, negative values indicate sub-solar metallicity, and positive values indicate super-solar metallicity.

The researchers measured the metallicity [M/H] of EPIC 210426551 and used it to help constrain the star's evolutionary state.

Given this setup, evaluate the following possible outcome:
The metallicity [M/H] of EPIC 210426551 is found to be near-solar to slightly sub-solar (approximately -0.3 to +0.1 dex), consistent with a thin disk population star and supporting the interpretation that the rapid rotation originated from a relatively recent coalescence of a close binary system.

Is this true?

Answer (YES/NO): NO